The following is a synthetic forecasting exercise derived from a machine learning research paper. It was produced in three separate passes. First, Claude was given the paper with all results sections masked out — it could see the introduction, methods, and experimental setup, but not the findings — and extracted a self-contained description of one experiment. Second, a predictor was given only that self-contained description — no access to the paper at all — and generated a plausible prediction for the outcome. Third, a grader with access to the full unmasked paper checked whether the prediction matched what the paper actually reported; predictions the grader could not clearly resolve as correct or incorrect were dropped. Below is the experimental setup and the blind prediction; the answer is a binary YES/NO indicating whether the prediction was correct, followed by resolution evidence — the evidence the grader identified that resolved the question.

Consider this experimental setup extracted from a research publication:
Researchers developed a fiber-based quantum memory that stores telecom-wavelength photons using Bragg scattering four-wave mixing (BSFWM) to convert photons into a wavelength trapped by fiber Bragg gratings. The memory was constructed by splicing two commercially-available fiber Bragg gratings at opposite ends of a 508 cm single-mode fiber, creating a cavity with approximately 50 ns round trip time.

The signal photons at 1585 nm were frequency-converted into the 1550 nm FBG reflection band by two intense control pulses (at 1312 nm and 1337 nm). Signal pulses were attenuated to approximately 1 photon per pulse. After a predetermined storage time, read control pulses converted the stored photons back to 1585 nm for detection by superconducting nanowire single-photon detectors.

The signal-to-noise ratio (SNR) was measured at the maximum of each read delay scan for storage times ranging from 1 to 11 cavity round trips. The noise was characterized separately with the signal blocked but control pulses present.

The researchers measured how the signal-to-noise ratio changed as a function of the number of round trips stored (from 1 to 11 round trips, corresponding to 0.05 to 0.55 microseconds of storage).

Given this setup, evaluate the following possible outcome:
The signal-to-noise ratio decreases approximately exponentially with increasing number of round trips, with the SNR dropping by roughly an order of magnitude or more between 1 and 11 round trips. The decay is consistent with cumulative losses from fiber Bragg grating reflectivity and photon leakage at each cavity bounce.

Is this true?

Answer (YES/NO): NO